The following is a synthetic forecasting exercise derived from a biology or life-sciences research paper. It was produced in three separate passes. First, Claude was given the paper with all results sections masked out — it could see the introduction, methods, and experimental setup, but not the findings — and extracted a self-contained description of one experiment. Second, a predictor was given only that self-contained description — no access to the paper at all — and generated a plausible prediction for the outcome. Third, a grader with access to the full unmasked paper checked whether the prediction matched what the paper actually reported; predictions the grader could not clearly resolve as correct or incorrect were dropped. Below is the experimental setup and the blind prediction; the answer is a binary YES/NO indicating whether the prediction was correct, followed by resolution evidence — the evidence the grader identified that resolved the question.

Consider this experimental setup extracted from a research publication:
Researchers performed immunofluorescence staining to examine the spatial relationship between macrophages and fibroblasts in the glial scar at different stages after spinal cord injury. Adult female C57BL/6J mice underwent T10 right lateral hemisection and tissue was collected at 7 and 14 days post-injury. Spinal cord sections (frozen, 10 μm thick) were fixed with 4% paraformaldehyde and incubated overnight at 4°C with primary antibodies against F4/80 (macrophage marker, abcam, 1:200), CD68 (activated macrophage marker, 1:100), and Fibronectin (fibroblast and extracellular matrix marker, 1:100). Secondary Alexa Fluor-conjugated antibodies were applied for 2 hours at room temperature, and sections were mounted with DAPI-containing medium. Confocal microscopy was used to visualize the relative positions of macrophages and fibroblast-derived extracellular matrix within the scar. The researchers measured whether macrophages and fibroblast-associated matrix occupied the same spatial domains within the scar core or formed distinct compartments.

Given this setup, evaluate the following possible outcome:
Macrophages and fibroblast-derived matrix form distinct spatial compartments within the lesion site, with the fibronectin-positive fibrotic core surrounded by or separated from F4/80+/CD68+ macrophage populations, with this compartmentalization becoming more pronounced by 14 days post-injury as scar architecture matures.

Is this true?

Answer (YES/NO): NO